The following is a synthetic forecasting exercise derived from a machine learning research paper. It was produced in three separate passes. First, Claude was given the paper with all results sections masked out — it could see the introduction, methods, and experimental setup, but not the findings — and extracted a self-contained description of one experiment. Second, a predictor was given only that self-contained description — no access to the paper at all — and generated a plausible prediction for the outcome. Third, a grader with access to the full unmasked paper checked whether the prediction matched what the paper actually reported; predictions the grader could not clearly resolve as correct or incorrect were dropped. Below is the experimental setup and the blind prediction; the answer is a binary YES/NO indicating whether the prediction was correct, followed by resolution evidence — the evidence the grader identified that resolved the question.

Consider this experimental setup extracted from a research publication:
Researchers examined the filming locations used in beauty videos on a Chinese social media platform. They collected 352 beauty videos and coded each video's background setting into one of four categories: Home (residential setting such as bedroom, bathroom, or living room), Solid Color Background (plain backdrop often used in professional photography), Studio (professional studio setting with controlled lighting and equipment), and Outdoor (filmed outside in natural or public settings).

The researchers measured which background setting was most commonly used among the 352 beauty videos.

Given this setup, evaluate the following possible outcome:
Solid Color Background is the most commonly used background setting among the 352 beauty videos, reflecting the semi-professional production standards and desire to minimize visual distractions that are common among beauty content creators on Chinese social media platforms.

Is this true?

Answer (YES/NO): NO